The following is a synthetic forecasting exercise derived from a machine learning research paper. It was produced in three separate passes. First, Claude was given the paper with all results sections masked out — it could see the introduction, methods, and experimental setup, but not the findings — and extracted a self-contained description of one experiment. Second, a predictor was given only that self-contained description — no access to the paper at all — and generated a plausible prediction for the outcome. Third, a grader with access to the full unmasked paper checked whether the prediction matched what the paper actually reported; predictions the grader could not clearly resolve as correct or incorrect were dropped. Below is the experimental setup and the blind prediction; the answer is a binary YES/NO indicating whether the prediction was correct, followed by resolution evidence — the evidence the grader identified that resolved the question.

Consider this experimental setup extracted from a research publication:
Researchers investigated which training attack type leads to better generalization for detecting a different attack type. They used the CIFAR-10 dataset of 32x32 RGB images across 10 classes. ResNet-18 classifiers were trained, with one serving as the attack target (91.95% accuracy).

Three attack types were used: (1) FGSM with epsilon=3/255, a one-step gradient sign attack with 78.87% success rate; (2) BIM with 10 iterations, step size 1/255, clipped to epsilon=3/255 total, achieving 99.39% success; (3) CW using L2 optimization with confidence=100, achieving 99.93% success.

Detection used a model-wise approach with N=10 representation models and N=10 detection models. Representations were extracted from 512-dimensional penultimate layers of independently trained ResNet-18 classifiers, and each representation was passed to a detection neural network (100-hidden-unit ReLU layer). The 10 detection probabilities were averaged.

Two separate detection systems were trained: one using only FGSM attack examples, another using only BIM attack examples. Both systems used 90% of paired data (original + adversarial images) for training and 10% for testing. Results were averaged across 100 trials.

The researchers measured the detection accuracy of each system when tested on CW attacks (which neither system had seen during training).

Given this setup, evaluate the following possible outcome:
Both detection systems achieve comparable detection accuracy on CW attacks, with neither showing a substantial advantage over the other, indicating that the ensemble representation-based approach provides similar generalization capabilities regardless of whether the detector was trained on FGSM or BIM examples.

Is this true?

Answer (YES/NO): NO